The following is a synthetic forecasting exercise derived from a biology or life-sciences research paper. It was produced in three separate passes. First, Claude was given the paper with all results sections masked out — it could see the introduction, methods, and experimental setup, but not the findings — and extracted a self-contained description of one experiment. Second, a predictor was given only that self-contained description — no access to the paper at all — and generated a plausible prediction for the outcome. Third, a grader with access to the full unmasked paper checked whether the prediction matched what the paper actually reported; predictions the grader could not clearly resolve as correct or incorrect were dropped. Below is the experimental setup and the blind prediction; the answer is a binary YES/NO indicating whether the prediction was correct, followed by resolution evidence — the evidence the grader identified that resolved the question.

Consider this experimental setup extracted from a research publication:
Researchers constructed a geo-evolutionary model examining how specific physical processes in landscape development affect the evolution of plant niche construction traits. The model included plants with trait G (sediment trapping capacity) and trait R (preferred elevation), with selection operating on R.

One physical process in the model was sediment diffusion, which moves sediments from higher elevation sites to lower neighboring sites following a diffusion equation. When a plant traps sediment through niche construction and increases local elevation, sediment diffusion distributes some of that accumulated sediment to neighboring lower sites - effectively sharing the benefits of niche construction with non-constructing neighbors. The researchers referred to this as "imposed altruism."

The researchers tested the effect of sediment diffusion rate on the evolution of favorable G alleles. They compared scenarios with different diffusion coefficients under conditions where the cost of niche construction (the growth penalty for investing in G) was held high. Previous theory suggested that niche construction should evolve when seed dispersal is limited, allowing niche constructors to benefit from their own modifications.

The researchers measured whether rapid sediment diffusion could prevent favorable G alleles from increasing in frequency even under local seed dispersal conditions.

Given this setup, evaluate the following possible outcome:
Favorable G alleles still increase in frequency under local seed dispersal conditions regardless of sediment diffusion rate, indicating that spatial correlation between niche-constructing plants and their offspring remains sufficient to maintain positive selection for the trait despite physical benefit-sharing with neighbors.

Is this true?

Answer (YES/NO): NO